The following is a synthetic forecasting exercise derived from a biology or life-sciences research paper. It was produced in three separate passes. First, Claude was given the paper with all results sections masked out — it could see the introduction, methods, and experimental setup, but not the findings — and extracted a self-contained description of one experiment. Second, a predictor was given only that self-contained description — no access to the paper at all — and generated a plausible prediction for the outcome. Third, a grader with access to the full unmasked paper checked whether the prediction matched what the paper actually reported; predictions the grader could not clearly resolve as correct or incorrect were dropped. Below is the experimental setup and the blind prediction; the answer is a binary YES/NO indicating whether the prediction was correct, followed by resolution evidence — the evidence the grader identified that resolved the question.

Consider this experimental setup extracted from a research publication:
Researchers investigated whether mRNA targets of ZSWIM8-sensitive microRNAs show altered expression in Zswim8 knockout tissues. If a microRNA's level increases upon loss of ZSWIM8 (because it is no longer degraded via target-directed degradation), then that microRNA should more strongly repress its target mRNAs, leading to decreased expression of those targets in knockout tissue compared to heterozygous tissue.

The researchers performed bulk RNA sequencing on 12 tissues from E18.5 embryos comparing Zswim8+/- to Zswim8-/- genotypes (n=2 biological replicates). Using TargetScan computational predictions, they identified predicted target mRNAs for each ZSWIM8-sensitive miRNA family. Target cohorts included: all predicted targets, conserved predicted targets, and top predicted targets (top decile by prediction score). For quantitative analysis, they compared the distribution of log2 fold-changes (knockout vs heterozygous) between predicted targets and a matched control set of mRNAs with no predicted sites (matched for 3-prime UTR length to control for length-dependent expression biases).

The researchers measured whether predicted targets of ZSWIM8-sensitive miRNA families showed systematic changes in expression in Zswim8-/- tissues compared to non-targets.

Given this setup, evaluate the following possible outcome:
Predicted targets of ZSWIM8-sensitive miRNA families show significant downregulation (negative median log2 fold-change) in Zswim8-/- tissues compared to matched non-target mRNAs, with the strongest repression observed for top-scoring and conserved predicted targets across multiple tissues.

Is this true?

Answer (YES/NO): YES